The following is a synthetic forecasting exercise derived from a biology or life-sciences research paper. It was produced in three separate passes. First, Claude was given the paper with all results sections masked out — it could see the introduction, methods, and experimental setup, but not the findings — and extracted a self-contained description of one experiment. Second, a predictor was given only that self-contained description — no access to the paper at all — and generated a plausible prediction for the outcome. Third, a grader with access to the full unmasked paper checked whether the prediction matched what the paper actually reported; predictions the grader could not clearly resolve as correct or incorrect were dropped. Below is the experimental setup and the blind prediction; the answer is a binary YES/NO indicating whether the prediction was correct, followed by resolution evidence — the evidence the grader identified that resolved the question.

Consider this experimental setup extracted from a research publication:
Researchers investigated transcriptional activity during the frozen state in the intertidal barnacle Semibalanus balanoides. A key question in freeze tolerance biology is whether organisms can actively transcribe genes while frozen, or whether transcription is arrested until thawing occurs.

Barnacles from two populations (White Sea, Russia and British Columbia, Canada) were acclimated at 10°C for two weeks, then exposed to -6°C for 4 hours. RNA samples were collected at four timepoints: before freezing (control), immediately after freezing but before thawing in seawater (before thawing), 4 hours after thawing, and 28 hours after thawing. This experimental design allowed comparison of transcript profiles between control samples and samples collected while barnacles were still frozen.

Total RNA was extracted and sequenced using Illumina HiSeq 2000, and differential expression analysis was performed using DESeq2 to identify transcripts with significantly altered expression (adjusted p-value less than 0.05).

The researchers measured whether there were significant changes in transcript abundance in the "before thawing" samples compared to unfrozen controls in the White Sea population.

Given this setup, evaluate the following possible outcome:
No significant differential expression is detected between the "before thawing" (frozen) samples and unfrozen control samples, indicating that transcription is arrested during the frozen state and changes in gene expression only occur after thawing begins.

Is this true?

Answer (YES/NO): YES